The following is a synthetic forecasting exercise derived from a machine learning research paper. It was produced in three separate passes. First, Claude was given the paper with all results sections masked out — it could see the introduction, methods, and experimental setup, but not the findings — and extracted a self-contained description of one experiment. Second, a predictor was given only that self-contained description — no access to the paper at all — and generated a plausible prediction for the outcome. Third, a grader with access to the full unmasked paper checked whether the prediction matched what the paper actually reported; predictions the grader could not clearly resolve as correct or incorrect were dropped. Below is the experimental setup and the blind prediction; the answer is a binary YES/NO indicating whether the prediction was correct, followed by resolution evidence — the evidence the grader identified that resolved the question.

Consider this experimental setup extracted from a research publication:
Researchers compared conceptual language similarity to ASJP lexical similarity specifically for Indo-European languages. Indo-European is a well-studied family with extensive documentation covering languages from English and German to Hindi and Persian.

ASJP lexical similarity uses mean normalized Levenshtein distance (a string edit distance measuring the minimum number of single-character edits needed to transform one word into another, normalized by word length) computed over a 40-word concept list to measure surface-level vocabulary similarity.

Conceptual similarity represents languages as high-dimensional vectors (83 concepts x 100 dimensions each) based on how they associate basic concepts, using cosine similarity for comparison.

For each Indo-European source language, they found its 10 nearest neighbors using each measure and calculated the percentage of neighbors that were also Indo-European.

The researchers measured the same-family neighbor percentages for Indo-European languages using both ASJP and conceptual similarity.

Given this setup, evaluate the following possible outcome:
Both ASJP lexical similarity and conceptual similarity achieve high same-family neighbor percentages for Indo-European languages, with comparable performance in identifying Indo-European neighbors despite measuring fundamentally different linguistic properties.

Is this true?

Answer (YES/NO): NO